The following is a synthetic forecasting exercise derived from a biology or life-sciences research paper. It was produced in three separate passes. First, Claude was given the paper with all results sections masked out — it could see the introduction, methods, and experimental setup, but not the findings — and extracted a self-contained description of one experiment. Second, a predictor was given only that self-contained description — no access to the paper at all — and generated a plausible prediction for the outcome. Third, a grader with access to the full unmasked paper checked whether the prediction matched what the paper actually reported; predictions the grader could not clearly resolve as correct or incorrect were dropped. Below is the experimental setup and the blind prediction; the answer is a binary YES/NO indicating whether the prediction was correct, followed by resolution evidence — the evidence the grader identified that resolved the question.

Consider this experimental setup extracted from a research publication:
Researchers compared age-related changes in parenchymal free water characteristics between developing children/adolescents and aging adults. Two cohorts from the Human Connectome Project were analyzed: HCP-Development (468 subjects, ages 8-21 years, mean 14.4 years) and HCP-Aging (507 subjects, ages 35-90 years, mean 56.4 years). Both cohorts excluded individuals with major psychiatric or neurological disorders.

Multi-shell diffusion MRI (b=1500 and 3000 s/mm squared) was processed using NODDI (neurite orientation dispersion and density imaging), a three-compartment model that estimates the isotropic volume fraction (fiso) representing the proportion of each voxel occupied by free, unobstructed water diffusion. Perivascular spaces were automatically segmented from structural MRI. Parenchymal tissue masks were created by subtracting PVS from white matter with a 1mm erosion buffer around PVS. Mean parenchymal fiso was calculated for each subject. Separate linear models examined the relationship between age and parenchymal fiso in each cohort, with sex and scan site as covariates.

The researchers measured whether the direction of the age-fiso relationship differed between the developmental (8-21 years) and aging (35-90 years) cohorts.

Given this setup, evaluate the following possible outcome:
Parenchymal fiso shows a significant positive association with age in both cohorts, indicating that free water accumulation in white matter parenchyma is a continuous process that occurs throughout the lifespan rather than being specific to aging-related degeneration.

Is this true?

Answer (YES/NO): YES